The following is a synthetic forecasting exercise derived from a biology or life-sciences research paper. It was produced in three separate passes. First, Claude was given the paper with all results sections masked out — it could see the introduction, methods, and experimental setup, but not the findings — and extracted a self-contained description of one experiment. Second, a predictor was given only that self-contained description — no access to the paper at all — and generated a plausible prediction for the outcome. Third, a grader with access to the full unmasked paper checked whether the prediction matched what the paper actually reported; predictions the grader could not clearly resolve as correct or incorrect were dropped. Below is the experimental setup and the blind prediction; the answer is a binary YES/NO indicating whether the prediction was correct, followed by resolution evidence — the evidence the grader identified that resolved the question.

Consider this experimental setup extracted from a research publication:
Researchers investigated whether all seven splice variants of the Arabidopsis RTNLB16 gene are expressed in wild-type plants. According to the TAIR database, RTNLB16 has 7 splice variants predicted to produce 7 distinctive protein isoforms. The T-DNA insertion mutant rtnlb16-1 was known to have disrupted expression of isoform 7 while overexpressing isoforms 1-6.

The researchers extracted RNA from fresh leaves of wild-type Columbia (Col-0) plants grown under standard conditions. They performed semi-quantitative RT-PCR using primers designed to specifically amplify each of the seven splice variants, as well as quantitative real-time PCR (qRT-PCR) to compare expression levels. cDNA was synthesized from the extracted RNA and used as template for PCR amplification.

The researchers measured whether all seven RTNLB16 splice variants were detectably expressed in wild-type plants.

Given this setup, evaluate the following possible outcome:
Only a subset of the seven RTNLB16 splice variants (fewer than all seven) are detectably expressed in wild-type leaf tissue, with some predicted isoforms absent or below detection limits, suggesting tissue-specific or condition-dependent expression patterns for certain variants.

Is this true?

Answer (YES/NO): NO